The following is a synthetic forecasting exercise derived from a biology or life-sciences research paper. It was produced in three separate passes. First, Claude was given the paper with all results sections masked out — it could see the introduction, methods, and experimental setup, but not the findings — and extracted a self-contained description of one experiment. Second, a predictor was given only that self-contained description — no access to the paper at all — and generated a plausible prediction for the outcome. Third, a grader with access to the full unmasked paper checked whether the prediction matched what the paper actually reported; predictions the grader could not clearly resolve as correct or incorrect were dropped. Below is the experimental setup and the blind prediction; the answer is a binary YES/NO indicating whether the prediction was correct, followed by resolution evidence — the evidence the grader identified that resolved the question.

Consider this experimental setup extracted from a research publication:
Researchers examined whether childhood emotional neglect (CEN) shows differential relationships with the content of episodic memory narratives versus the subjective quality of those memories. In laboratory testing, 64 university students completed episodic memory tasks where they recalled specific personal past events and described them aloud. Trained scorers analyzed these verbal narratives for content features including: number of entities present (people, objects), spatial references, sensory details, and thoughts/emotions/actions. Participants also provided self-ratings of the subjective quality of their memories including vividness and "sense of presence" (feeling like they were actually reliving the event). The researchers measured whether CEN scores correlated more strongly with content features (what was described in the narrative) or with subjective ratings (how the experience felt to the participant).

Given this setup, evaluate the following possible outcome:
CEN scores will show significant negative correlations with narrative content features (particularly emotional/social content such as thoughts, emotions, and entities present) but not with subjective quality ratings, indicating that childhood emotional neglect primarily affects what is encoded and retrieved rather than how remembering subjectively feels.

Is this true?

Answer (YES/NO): NO